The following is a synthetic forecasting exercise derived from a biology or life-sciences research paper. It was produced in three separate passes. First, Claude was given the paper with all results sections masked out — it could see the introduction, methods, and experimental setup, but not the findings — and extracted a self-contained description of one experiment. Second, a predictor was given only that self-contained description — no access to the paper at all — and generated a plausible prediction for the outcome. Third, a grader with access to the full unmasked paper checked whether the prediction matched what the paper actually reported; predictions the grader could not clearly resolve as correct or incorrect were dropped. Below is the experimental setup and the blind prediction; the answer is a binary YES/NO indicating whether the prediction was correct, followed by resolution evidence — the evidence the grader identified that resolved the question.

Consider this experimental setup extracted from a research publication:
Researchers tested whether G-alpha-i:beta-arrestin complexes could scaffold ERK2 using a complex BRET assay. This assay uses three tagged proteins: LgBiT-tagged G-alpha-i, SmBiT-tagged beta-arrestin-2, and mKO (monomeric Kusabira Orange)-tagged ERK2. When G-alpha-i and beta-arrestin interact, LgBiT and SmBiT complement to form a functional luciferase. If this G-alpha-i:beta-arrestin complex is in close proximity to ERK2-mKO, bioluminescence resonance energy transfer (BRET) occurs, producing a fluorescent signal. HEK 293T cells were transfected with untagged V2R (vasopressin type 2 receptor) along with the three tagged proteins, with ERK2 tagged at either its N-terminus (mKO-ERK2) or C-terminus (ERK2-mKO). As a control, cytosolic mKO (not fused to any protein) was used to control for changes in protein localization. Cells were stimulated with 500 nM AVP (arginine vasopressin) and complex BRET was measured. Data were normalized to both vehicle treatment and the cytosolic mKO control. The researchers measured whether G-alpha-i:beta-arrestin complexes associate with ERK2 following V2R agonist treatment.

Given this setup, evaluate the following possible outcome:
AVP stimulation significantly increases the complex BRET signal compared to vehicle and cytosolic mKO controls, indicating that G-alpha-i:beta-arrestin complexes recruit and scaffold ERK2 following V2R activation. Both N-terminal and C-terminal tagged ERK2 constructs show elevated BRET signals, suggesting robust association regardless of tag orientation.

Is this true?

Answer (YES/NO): NO